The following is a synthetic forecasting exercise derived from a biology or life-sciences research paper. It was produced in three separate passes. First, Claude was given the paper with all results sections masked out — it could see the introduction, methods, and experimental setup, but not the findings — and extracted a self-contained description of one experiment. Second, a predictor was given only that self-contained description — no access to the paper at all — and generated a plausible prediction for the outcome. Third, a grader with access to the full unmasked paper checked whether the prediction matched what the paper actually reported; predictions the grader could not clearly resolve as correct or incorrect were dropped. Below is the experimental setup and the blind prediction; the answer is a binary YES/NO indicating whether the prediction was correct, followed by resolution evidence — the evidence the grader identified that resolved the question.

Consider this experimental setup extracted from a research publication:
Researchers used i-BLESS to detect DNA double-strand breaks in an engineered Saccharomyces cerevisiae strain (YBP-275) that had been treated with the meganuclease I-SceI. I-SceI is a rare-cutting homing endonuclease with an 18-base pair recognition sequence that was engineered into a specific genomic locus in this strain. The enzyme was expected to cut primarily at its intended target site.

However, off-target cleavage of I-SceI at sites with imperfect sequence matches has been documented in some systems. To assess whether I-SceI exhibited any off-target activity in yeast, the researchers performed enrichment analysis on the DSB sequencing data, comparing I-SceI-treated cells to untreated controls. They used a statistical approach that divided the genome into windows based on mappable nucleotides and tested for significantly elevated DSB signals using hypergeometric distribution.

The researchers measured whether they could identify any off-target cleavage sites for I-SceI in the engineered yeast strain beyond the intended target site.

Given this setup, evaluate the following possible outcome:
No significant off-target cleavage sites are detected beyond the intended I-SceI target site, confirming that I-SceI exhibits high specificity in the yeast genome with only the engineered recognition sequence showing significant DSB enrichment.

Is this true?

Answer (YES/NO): NO